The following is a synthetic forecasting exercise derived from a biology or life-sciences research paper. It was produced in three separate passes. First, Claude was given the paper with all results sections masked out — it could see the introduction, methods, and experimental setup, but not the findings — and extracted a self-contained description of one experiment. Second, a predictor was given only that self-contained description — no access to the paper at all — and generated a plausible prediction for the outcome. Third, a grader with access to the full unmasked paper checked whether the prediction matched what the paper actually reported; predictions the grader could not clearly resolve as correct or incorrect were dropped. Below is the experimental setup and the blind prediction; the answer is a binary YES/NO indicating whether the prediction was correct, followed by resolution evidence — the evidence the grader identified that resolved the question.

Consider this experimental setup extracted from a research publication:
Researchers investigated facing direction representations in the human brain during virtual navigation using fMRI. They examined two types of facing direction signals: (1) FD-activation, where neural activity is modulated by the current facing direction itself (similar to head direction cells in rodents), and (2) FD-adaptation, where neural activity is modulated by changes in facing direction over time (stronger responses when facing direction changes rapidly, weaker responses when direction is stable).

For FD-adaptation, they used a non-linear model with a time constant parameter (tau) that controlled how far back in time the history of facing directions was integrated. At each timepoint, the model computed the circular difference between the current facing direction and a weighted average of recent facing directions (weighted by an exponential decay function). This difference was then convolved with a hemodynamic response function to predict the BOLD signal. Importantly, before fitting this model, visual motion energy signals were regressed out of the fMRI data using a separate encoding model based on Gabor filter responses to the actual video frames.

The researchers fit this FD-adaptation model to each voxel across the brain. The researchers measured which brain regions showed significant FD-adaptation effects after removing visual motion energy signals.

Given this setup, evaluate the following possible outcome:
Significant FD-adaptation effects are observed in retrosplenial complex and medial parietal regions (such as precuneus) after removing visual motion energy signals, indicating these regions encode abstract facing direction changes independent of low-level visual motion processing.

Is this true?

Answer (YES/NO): YES